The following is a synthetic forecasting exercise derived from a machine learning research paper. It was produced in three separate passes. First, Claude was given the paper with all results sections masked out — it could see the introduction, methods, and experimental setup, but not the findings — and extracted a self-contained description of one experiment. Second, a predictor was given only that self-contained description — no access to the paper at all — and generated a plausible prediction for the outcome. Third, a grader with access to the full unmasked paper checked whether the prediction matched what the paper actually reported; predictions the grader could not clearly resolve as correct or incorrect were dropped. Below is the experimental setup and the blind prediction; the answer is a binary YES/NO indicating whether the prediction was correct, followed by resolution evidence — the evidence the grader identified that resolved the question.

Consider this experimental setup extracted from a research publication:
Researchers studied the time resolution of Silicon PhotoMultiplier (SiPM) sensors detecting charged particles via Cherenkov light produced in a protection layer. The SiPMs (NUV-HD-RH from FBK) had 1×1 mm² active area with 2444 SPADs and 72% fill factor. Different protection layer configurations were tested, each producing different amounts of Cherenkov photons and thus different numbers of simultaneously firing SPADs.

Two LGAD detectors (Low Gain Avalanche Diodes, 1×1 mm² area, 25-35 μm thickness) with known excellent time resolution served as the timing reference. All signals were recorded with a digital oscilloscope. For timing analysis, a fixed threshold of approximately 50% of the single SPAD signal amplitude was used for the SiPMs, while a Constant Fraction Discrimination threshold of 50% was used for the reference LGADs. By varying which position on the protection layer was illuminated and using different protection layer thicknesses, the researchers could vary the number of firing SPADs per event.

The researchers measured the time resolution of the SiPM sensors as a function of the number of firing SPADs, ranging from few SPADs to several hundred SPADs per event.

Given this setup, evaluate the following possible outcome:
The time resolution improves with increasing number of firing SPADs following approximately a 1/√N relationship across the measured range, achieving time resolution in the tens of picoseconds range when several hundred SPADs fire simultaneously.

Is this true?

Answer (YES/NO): NO